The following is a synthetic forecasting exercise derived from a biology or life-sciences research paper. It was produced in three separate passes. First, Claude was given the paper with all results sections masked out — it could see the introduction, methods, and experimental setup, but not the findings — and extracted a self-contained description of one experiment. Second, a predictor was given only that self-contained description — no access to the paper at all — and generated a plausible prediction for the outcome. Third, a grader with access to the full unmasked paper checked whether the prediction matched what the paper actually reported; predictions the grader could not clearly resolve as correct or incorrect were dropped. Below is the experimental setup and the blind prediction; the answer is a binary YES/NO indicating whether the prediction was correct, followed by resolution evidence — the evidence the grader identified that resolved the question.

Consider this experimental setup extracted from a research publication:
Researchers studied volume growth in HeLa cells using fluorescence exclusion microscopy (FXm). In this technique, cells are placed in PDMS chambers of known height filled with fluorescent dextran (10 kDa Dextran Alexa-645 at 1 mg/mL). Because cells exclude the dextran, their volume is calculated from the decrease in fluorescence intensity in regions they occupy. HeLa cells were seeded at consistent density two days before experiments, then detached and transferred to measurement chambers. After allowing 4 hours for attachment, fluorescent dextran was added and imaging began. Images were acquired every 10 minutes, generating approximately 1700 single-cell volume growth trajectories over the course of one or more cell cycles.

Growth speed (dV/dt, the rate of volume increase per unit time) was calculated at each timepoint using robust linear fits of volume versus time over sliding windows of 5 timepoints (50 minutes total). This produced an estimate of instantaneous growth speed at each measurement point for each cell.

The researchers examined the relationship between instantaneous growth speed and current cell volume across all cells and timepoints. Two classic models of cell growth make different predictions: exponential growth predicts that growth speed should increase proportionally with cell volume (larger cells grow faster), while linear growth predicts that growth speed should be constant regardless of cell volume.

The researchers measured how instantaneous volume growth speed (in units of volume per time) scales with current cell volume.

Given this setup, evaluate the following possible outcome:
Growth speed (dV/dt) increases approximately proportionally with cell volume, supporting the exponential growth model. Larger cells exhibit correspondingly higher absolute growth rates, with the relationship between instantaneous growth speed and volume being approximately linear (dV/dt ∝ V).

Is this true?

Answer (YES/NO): YES